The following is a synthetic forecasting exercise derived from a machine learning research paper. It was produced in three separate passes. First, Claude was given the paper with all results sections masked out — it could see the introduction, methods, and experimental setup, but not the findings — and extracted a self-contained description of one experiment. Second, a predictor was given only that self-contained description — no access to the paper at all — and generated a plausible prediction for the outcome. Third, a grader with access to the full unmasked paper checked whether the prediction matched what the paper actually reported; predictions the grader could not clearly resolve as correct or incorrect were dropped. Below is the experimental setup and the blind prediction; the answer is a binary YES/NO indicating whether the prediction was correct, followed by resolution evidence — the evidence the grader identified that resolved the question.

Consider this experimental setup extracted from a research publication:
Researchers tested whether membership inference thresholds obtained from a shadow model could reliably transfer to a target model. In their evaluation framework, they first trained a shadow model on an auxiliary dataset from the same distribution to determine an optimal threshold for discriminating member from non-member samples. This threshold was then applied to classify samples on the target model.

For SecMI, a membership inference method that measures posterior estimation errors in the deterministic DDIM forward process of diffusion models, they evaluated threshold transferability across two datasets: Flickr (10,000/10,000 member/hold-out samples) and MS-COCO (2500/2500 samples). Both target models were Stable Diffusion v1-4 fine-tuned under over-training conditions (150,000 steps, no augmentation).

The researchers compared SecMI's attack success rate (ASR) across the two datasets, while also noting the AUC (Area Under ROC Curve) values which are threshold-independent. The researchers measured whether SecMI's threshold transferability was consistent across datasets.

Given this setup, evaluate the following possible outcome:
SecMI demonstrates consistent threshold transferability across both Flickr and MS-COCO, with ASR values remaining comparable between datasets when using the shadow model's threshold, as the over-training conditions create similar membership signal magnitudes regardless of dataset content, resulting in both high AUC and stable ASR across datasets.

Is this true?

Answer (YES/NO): NO